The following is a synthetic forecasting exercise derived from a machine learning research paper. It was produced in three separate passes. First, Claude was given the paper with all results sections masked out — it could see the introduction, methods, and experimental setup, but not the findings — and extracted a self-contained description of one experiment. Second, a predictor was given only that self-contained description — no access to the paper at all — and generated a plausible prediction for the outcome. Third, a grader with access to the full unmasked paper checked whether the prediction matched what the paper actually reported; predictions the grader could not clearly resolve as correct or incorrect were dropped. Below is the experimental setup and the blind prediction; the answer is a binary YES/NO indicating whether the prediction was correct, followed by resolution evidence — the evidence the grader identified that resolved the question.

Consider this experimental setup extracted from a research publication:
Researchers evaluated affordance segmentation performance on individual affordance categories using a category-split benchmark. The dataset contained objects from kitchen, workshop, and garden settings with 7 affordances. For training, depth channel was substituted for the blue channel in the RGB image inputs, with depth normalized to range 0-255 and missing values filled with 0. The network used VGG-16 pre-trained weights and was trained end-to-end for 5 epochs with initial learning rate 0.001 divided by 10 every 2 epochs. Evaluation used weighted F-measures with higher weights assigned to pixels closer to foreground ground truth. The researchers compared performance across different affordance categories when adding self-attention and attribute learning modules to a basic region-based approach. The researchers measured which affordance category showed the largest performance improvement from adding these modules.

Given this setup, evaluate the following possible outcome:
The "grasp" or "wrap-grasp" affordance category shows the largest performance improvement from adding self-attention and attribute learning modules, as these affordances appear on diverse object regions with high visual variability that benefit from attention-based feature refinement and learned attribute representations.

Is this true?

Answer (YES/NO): NO